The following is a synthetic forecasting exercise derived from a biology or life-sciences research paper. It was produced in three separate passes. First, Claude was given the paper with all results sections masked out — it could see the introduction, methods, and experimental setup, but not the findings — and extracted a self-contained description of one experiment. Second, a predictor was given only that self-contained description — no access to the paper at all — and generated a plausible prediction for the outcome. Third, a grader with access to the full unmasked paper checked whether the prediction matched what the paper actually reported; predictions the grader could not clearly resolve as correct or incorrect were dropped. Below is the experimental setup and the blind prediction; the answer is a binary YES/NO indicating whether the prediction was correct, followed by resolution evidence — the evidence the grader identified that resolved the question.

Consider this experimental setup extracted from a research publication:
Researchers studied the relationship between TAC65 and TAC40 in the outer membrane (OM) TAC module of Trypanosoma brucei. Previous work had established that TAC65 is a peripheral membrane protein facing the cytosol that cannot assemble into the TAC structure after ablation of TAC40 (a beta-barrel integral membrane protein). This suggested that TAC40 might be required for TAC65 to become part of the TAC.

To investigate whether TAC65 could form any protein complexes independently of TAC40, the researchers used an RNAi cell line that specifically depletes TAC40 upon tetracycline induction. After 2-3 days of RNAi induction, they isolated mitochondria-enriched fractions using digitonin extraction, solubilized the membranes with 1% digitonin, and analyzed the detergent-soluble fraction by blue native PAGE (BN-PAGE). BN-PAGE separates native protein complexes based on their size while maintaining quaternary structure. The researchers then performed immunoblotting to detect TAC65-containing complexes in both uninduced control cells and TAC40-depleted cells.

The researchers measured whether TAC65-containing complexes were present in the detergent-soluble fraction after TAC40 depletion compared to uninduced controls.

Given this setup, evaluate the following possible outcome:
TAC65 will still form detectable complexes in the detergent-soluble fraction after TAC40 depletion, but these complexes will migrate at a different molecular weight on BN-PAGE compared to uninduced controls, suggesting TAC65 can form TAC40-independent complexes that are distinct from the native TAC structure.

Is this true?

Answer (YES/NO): NO